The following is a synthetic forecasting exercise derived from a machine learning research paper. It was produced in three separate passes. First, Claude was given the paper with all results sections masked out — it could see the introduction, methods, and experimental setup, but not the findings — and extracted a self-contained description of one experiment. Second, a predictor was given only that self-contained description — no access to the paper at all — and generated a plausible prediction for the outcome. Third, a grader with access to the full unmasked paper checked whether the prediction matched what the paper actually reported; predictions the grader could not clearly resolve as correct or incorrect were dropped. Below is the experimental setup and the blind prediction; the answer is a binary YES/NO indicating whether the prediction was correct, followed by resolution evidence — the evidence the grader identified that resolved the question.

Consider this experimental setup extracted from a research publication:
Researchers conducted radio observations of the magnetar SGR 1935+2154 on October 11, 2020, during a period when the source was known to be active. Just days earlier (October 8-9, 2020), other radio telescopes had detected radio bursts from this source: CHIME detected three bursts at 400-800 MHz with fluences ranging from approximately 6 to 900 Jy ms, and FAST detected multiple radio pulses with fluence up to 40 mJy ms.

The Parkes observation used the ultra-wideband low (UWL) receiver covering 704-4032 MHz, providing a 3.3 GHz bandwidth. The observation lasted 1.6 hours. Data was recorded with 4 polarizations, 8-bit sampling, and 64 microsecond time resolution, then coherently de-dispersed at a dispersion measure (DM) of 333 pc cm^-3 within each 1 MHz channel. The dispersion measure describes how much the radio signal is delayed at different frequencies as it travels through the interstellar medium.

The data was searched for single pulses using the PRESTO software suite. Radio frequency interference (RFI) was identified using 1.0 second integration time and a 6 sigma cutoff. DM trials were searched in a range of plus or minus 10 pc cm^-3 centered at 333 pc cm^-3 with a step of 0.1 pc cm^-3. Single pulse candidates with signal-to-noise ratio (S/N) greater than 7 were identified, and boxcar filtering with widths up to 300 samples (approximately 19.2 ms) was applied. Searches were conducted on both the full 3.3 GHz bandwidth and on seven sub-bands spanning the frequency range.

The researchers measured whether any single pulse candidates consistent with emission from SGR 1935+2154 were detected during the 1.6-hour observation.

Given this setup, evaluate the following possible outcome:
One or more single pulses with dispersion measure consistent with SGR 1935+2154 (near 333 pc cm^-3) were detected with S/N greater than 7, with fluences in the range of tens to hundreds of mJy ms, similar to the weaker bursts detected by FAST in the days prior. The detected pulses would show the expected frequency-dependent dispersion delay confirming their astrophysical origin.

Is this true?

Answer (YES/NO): NO